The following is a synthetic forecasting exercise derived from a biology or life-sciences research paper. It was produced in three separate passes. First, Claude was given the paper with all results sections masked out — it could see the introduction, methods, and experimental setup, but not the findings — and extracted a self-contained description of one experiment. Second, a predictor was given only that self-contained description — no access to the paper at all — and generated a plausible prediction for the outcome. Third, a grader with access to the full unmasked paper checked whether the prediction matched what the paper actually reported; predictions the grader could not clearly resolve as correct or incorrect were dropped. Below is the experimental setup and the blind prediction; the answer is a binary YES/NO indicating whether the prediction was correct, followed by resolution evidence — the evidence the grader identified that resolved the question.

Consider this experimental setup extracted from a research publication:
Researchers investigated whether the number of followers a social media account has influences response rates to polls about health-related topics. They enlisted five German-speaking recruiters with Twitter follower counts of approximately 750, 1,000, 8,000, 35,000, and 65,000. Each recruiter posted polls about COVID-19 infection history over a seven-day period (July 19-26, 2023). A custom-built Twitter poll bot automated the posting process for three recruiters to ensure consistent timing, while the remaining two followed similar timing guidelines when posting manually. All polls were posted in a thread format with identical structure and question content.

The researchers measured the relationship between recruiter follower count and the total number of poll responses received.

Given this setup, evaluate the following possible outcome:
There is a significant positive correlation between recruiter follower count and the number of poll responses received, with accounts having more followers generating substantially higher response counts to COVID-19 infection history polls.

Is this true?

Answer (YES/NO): YES